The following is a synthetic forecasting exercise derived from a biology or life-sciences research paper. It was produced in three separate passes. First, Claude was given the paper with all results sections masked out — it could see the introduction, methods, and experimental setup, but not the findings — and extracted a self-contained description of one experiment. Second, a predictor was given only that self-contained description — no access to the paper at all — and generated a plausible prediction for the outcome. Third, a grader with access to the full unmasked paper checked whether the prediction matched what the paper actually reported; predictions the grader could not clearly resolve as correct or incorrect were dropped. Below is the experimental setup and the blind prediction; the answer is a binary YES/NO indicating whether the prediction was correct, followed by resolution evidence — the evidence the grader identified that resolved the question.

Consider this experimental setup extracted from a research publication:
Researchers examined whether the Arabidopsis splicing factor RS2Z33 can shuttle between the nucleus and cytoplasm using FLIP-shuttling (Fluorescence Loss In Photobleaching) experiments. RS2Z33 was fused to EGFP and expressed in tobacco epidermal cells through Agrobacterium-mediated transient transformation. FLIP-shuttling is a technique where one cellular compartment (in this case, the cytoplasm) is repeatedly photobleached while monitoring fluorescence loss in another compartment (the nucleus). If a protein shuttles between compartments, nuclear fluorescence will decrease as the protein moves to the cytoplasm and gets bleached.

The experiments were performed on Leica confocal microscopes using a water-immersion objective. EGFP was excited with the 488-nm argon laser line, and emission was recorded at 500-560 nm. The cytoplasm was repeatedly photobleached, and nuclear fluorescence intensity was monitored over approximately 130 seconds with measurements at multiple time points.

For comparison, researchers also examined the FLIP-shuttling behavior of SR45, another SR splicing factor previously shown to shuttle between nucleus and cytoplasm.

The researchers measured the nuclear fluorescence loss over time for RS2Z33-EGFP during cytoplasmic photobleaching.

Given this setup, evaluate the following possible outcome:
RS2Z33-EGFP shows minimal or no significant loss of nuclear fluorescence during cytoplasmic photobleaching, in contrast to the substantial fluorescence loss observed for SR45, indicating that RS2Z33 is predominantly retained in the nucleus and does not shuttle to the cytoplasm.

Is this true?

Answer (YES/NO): NO